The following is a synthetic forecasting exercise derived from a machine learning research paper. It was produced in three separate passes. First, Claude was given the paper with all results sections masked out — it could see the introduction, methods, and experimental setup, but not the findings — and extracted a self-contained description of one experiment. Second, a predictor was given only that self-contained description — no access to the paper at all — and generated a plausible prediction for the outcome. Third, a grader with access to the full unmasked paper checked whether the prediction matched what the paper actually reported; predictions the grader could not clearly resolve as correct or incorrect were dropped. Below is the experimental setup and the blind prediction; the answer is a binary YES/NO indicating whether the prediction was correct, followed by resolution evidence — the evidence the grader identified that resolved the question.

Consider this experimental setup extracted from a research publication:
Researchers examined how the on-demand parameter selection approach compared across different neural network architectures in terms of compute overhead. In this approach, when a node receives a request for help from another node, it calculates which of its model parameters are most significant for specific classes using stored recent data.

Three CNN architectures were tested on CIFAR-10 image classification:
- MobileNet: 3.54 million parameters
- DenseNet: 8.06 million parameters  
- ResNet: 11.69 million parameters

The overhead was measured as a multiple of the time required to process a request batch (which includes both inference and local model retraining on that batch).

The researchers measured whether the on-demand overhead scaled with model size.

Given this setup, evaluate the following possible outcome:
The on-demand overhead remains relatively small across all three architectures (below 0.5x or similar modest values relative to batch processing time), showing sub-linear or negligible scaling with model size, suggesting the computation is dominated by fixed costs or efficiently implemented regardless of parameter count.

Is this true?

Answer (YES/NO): NO